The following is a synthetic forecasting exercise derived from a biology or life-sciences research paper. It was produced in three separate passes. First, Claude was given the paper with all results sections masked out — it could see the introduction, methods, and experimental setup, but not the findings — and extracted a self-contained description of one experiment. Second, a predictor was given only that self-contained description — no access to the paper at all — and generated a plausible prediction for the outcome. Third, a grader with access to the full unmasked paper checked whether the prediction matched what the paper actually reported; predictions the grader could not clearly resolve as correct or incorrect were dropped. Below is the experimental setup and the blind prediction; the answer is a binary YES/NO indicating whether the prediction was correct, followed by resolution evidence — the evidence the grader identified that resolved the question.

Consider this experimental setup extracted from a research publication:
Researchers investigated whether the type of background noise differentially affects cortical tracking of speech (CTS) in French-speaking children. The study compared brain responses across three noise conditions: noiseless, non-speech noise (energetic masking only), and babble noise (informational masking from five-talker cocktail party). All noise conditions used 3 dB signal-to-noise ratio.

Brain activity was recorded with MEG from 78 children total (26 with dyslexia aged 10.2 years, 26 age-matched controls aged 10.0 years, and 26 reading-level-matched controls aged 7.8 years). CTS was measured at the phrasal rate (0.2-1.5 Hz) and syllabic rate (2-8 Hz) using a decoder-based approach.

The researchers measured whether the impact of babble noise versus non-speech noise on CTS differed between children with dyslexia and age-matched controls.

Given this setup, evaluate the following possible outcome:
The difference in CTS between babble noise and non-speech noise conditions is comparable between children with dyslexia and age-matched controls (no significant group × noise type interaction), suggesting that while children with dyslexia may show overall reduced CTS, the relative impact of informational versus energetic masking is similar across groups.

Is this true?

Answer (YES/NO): NO